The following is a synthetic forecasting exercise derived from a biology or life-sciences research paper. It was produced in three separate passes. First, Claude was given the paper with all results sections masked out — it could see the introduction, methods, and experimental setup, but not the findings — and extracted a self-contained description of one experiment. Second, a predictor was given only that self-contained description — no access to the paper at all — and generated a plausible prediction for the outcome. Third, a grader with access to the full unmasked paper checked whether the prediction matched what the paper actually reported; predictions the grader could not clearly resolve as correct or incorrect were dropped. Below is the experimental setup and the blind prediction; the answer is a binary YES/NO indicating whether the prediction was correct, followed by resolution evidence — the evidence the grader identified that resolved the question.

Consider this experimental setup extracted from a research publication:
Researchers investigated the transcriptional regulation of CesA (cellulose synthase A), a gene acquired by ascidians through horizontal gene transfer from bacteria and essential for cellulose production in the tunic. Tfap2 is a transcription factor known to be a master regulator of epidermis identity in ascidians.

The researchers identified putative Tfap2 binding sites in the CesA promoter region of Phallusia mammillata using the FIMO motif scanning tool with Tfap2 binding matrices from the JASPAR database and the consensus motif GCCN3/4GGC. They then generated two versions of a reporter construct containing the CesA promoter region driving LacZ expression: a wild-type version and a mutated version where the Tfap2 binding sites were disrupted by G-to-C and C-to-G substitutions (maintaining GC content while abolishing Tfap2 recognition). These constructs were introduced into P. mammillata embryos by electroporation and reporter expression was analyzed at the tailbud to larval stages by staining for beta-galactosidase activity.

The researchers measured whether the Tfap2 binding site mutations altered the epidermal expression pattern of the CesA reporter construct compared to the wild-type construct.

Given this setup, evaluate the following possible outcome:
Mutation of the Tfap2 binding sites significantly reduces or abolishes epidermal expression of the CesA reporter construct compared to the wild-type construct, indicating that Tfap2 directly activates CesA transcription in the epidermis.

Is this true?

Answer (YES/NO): YES